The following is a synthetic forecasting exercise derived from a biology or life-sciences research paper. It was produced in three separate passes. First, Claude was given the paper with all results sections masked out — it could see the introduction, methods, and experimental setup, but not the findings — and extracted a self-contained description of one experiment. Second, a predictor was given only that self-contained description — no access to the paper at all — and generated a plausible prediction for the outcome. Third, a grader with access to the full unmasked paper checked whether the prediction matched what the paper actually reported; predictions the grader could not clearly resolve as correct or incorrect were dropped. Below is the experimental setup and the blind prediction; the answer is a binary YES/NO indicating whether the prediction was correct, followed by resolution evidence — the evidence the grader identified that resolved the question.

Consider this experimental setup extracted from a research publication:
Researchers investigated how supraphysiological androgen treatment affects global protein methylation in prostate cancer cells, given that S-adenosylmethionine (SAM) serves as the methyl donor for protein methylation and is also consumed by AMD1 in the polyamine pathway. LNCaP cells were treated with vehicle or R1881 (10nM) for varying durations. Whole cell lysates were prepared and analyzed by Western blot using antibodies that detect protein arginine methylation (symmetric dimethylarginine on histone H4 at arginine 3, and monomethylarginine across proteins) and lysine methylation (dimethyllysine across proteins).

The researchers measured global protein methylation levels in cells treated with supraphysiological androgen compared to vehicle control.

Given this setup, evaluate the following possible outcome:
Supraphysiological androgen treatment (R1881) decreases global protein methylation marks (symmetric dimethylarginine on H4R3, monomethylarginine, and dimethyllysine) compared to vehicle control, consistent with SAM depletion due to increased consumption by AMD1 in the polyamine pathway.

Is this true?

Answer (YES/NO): YES